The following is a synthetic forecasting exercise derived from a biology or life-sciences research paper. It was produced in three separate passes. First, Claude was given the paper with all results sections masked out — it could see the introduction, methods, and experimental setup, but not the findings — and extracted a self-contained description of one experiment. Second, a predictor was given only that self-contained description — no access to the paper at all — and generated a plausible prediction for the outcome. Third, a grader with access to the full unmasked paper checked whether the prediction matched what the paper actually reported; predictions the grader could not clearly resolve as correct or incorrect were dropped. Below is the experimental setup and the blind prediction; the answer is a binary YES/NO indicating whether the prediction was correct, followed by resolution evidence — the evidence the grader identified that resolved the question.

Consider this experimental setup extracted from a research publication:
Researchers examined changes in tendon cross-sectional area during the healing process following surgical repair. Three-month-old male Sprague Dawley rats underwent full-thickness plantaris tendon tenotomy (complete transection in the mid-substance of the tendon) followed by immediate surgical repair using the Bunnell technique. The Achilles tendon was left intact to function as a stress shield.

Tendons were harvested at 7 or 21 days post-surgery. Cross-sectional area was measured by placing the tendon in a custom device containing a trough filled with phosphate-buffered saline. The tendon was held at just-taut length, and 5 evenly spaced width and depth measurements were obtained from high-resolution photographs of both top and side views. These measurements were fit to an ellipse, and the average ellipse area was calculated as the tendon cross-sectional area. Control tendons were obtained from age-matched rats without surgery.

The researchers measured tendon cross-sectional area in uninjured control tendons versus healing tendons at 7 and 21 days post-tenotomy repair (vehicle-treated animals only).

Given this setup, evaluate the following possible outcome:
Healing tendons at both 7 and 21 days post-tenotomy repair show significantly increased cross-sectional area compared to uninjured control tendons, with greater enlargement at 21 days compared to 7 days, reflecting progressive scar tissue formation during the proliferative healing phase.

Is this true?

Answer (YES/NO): NO